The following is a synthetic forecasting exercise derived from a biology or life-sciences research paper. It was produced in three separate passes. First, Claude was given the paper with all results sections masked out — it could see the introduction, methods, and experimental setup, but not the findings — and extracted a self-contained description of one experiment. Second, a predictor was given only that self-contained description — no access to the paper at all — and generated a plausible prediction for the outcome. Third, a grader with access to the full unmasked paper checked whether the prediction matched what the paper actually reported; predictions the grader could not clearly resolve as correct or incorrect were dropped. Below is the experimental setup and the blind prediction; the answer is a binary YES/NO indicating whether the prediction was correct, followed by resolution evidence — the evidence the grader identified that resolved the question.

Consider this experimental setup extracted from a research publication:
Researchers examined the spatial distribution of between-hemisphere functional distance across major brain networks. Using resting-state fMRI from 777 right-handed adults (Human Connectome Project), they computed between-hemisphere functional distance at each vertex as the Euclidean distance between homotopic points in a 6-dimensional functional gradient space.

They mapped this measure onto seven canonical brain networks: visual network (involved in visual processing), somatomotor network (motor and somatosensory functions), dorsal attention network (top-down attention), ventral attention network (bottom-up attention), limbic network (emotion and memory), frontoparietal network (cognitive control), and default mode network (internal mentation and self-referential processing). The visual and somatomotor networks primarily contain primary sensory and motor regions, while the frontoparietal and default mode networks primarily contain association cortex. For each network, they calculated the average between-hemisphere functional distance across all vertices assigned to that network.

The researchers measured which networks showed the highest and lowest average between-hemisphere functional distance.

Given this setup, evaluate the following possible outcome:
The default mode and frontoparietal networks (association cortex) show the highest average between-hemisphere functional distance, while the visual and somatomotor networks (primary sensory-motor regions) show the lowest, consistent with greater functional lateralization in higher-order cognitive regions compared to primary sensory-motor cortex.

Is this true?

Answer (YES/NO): NO